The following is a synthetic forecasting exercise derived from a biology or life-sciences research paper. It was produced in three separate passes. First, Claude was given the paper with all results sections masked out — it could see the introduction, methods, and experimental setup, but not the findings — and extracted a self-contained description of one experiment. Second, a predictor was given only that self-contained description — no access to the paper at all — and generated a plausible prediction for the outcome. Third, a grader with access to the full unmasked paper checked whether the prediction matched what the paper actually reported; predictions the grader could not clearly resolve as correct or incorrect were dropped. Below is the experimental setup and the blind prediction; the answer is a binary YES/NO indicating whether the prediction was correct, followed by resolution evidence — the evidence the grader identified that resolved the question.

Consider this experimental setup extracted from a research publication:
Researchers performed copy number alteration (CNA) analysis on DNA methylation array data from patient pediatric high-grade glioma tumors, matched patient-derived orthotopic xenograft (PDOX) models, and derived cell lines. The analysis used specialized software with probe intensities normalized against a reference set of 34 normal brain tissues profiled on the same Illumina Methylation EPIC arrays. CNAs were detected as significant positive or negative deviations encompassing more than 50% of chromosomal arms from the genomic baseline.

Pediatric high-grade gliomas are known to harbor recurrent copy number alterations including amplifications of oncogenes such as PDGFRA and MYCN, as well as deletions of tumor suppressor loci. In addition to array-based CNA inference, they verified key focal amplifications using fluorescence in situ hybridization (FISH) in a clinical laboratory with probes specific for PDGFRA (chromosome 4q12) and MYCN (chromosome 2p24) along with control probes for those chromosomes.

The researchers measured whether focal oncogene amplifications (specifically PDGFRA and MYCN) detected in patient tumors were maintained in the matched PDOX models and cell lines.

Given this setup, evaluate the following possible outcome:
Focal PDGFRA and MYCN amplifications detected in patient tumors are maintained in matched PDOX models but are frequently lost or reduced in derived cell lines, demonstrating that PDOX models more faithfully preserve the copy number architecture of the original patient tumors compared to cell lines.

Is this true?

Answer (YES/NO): NO